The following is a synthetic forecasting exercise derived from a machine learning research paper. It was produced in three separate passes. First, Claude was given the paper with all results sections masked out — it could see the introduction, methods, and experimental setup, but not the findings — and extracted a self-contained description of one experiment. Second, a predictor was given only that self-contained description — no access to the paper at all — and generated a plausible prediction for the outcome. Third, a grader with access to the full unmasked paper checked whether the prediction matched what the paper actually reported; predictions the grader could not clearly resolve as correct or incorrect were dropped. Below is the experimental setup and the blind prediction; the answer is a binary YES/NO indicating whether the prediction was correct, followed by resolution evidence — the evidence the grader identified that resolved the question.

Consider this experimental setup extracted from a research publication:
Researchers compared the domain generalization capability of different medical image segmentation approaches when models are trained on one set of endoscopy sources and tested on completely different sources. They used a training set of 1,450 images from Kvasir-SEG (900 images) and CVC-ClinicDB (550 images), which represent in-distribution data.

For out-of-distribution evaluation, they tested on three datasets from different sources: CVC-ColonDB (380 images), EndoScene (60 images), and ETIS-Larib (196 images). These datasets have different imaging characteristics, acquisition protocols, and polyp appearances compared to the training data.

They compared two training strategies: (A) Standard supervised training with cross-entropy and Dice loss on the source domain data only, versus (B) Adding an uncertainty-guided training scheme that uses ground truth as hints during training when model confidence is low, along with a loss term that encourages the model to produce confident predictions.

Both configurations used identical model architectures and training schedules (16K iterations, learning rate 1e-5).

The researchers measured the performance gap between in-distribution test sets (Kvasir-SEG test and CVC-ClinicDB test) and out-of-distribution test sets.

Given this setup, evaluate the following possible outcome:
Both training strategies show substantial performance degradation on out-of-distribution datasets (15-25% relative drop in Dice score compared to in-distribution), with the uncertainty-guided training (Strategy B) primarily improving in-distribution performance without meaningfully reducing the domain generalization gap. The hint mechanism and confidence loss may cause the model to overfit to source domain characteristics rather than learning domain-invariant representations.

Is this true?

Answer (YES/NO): NO